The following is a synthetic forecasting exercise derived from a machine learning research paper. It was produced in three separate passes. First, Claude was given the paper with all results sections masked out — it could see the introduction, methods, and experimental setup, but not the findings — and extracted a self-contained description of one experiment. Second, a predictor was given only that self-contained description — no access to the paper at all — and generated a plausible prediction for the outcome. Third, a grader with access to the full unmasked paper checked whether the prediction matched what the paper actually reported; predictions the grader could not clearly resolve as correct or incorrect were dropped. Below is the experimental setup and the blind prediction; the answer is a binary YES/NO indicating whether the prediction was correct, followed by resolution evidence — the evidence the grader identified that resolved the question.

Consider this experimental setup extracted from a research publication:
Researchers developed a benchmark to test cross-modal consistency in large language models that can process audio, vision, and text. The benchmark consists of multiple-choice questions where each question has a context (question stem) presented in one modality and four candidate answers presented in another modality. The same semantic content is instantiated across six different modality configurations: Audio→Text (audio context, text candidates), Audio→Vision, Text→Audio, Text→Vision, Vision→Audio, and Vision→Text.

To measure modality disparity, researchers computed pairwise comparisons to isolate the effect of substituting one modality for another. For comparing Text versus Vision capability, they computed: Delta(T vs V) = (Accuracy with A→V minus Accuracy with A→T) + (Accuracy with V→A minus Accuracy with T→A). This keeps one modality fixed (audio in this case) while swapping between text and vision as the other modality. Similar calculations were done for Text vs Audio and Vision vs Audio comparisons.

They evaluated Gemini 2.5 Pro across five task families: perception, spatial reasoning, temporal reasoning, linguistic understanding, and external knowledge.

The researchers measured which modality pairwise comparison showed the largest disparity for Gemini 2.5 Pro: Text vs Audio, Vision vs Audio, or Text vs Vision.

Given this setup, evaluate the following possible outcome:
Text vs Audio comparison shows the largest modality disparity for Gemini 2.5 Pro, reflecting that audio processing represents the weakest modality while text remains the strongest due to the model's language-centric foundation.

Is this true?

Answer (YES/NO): YES